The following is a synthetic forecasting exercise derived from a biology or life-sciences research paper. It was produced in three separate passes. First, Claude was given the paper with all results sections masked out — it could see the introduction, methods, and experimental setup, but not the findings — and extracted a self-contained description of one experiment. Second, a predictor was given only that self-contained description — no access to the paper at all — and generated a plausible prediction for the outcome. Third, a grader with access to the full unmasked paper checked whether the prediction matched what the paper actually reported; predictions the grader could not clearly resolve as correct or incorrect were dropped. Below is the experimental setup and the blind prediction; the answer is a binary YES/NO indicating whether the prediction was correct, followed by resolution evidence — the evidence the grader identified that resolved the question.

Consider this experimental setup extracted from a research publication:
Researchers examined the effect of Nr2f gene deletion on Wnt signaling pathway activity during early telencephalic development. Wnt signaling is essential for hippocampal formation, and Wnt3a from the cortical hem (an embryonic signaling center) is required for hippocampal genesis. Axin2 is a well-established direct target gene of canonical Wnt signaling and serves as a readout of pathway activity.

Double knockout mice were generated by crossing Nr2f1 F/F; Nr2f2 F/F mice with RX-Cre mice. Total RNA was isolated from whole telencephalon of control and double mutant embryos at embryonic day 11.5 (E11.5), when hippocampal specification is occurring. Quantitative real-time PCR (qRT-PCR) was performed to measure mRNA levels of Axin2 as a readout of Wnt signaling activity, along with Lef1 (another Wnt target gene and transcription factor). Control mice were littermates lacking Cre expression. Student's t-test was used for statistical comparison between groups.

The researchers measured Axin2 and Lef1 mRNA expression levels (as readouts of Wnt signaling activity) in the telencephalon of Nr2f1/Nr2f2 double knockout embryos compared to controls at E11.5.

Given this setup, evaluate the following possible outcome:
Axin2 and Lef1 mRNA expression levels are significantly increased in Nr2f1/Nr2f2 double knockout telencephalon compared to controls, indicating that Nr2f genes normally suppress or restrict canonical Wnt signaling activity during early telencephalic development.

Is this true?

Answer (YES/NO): NO